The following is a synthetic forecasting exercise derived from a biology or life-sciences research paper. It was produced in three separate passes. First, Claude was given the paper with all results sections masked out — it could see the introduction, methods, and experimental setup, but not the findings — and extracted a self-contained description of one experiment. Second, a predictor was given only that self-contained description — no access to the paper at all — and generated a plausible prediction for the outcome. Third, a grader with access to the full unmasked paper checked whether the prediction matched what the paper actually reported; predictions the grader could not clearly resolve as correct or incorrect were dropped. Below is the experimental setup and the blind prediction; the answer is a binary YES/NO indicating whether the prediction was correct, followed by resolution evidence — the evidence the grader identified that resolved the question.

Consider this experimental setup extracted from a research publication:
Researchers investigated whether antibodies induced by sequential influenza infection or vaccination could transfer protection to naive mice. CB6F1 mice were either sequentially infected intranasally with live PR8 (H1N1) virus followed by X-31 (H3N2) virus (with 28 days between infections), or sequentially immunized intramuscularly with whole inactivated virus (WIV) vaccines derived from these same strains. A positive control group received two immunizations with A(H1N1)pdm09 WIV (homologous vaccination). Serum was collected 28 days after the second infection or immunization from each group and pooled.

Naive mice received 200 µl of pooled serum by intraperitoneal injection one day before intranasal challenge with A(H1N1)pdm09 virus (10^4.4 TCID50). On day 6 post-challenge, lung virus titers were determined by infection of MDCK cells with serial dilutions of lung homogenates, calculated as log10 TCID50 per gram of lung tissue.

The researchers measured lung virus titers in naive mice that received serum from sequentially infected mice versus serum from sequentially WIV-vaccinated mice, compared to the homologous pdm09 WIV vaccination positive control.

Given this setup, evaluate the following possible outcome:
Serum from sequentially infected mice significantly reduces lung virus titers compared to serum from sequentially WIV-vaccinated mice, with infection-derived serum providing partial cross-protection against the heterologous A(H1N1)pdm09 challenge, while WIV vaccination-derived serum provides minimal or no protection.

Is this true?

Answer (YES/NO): NO